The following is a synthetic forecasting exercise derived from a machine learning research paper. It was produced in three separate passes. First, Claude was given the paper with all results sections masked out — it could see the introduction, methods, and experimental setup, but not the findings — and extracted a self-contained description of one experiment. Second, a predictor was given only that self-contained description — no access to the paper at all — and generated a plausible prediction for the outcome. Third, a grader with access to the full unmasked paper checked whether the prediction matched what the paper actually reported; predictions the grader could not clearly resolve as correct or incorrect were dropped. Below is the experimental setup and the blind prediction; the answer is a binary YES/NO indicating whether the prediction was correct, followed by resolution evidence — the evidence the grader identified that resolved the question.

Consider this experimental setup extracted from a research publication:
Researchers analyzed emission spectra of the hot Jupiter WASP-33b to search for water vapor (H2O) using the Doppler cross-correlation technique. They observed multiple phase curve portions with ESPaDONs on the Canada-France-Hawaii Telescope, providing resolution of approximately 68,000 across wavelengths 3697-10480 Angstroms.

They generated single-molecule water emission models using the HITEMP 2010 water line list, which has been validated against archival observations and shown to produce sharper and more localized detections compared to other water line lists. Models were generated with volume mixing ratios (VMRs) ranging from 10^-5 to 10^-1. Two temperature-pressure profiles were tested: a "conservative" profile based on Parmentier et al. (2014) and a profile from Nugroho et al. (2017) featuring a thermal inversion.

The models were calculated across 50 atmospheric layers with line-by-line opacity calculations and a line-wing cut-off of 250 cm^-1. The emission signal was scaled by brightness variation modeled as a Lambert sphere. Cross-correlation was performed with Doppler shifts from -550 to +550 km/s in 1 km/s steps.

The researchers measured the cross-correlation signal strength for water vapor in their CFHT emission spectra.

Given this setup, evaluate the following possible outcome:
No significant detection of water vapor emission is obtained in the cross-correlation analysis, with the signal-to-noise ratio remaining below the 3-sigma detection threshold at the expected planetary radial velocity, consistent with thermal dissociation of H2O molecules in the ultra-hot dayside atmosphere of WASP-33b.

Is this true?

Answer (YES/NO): NO